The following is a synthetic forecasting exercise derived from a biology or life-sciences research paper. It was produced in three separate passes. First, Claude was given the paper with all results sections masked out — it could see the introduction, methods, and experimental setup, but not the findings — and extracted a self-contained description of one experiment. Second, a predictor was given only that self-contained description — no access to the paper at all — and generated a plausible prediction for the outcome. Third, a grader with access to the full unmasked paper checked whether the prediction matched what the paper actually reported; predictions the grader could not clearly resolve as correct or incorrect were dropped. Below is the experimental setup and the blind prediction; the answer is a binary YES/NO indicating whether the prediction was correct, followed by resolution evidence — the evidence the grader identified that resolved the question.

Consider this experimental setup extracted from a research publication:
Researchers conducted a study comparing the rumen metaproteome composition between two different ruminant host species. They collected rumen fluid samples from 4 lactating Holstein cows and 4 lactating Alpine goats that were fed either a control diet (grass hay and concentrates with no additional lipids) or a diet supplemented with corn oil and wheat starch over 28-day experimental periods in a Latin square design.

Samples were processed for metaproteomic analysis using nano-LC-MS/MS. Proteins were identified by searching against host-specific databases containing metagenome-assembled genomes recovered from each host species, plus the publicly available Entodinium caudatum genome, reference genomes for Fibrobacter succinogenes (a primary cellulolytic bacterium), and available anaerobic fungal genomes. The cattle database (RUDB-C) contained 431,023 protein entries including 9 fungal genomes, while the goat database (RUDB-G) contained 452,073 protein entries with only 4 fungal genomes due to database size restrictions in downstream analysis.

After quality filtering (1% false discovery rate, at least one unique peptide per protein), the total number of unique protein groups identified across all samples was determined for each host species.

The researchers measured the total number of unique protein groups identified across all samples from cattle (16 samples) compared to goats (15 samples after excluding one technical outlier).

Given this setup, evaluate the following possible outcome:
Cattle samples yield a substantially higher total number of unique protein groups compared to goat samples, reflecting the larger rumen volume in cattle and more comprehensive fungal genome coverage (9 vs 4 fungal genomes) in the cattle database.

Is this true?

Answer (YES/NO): NO